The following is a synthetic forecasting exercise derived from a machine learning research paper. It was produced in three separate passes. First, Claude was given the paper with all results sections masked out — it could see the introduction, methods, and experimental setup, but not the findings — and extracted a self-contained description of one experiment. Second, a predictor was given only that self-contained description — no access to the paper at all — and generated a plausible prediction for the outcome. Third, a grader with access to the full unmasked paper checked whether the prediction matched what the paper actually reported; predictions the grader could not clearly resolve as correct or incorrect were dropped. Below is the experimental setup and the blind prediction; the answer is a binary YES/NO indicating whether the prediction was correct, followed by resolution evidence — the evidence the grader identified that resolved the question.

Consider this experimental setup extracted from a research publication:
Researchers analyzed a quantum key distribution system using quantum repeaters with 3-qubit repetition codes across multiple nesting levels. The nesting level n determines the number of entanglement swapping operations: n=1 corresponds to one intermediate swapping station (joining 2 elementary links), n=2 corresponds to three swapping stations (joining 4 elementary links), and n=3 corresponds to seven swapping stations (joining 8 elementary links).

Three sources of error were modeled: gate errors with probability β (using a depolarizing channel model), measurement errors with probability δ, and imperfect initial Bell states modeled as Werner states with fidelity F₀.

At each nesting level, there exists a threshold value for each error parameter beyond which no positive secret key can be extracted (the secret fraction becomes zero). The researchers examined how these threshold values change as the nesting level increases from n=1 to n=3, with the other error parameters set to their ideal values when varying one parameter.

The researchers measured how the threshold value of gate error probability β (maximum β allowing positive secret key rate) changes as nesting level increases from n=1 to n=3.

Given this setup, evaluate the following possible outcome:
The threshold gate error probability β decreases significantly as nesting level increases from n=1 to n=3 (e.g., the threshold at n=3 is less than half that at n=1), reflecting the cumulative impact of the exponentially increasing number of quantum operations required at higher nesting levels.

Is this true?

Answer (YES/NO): YES